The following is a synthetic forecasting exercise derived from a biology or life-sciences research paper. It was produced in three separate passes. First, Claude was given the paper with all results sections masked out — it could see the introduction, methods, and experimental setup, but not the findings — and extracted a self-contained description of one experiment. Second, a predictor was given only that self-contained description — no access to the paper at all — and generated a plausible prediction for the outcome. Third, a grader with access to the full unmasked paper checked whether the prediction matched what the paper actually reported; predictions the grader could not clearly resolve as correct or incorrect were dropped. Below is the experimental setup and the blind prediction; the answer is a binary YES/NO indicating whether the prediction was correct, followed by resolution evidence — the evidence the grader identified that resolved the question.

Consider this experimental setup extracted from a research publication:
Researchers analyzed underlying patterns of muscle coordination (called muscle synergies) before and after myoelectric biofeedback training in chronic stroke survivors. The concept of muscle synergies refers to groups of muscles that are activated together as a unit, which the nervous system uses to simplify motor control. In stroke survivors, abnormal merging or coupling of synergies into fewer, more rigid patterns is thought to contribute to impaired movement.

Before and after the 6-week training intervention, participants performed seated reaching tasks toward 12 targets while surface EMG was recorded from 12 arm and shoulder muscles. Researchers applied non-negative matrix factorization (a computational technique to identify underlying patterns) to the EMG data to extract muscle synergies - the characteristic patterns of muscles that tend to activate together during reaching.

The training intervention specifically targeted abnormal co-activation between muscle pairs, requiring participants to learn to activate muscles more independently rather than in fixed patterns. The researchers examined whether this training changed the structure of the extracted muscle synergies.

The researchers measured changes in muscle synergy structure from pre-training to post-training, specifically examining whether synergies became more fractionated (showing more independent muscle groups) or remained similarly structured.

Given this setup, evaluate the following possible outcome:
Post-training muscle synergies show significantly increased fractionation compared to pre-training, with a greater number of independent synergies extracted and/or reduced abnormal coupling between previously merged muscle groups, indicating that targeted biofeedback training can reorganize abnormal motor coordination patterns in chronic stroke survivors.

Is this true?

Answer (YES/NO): NO